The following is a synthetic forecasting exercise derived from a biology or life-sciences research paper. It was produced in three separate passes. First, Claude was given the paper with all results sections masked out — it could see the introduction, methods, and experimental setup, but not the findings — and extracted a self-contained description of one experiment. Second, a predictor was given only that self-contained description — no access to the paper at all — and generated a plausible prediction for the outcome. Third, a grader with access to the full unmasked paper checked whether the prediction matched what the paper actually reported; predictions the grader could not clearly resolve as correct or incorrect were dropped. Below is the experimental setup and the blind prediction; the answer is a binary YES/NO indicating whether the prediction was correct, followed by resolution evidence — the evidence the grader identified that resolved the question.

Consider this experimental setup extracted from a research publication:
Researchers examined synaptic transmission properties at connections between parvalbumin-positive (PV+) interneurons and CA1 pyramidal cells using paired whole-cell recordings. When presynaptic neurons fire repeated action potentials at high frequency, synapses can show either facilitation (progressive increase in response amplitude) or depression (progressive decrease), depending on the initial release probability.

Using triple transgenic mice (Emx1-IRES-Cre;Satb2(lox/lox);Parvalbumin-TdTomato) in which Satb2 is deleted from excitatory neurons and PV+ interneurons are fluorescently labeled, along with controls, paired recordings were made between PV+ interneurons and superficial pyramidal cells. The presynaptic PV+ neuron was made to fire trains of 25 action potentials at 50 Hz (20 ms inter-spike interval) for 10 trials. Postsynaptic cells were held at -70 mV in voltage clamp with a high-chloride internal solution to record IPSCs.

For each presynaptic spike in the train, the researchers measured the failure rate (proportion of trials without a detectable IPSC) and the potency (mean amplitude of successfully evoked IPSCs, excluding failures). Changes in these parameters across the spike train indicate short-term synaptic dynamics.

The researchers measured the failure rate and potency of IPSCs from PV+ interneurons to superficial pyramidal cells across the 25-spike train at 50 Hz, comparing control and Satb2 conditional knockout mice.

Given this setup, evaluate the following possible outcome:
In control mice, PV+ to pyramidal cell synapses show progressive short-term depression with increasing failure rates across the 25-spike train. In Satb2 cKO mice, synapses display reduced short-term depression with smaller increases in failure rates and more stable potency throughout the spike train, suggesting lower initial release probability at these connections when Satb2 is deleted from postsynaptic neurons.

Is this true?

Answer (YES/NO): NO